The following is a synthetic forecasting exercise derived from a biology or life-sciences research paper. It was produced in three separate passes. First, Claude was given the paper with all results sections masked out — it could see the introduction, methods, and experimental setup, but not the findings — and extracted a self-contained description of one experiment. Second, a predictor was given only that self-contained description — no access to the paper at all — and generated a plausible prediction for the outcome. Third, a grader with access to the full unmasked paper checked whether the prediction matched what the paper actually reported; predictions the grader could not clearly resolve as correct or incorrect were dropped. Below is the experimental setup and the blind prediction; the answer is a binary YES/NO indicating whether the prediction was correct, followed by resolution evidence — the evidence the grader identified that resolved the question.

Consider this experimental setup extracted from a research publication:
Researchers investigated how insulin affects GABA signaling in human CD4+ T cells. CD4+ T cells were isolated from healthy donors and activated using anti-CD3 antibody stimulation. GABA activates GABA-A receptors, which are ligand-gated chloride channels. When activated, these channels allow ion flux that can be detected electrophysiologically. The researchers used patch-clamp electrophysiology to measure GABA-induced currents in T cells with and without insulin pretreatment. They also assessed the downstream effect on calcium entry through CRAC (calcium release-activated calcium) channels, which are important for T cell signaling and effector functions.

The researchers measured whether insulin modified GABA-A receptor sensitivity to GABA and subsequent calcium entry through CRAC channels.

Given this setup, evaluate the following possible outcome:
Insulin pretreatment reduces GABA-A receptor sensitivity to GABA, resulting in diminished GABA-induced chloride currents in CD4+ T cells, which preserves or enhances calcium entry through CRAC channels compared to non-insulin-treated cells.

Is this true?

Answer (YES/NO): NO